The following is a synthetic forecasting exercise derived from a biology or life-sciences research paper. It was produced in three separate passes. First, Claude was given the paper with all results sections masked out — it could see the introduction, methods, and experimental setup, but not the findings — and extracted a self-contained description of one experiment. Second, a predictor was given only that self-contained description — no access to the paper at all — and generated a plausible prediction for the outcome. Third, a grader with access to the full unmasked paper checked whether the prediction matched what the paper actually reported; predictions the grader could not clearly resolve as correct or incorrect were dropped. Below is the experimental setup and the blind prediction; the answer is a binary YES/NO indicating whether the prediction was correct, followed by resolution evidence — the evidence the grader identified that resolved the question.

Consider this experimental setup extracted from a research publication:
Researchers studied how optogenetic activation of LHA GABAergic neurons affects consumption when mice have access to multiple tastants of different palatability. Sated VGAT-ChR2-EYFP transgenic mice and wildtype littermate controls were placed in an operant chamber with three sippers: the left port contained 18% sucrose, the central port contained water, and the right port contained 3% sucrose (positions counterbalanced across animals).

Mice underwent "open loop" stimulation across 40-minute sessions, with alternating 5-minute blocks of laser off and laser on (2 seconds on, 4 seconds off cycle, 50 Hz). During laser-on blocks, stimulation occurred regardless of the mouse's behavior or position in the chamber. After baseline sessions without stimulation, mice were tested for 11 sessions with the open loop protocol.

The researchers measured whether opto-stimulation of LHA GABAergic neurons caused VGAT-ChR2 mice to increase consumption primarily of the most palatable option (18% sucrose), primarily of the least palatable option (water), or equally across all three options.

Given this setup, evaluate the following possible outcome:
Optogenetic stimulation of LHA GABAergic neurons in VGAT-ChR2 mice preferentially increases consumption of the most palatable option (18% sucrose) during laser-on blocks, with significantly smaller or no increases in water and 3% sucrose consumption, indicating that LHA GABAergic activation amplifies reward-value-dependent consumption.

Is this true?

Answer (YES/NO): YES